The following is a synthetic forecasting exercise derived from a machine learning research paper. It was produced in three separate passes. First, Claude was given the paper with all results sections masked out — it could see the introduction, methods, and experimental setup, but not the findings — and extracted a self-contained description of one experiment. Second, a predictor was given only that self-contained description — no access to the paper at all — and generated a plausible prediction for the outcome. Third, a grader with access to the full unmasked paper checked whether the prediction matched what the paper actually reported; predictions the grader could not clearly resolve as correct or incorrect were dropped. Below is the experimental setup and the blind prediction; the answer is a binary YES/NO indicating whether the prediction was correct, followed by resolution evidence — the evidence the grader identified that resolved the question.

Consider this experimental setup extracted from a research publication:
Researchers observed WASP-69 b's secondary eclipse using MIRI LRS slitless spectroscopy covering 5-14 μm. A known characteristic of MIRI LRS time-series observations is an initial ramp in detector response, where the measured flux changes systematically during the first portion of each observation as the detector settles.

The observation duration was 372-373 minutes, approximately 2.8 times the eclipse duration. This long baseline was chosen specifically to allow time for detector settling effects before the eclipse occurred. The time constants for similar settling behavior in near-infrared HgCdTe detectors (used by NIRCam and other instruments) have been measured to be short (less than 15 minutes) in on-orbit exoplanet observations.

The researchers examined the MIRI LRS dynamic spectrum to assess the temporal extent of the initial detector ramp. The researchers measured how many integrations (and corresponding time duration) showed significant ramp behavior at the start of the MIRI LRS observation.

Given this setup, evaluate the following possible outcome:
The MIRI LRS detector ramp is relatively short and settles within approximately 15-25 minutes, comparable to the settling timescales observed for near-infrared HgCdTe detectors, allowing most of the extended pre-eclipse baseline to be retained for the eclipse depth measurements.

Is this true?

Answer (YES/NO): NO